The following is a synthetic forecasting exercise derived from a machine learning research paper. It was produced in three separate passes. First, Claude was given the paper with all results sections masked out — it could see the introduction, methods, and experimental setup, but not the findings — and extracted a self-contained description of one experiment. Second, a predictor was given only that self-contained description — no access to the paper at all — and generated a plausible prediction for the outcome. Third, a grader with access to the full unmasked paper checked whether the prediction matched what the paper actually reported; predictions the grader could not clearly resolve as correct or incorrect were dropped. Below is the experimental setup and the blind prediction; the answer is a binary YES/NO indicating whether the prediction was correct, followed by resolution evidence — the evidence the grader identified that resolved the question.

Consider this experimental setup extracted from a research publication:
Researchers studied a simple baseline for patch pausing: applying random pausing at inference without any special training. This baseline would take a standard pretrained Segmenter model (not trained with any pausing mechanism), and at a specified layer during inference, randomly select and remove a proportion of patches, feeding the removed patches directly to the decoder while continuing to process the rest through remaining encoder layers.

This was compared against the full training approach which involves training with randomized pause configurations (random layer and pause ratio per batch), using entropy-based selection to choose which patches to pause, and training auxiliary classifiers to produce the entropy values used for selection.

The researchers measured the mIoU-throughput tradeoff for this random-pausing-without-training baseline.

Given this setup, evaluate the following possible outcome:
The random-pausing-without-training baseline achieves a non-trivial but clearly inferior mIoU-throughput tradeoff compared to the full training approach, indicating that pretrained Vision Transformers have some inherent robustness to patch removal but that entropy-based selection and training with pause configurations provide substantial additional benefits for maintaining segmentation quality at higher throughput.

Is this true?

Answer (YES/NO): NO